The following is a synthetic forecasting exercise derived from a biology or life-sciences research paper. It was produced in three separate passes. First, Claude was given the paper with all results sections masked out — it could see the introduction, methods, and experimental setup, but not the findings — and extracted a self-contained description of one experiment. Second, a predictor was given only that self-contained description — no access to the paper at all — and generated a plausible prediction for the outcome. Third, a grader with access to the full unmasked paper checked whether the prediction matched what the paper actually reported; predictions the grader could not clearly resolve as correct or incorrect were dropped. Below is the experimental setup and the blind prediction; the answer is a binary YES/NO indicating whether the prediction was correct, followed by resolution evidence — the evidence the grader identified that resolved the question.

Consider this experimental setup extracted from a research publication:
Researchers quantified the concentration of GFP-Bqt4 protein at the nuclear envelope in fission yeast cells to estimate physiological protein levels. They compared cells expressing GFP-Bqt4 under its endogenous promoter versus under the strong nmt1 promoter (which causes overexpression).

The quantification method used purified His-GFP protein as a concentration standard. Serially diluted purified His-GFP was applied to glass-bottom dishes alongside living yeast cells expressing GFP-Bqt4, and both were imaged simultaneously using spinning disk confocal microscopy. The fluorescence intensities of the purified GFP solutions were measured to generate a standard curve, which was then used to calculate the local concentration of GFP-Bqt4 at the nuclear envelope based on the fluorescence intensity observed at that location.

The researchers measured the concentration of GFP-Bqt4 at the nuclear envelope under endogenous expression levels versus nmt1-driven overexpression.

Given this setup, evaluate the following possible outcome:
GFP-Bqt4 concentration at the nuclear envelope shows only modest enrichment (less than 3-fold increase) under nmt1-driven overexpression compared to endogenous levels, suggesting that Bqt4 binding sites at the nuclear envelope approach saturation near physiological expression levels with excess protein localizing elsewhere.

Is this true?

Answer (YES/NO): NO